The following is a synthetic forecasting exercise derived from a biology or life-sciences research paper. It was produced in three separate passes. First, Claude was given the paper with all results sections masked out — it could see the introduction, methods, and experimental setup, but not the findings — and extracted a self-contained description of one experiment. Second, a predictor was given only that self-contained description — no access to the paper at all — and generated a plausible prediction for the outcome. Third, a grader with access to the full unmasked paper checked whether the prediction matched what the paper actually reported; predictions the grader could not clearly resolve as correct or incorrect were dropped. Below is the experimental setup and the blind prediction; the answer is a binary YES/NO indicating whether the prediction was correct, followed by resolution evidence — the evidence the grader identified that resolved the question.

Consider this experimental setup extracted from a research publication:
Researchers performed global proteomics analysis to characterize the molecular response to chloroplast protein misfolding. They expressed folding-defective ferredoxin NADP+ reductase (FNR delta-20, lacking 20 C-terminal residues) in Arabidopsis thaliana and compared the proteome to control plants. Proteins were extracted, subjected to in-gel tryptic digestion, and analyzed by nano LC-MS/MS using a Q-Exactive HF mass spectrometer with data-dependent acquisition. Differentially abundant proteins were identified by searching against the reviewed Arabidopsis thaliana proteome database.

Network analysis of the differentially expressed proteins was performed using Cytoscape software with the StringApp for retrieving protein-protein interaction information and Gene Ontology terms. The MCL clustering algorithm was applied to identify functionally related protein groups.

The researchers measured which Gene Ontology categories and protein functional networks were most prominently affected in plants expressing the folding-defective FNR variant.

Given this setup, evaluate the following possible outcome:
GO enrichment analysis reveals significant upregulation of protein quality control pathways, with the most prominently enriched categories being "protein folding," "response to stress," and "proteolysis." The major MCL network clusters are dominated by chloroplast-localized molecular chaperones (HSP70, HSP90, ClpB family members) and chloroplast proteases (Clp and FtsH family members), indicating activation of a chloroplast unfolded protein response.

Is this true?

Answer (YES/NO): NO